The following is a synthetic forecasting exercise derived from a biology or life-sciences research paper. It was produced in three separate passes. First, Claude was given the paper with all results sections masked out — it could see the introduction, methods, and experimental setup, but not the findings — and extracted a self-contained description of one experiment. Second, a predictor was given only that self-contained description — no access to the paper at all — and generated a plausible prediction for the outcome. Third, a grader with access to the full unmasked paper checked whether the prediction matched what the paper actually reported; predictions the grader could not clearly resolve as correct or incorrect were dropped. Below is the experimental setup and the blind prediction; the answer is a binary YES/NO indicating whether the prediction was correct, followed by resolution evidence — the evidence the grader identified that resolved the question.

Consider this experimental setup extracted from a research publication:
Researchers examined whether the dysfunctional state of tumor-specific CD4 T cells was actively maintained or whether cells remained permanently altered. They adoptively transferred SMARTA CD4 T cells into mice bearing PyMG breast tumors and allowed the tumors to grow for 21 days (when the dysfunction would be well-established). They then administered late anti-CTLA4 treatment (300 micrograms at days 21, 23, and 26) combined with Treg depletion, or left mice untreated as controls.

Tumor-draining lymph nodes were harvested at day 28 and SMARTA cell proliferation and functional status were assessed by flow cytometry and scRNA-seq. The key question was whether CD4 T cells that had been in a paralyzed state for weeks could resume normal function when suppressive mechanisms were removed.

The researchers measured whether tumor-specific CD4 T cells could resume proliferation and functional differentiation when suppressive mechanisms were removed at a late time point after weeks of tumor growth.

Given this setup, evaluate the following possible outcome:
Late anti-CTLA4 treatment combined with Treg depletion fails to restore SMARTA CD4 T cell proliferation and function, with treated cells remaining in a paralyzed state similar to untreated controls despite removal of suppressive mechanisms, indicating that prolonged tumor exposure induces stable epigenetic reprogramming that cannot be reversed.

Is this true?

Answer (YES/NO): NO